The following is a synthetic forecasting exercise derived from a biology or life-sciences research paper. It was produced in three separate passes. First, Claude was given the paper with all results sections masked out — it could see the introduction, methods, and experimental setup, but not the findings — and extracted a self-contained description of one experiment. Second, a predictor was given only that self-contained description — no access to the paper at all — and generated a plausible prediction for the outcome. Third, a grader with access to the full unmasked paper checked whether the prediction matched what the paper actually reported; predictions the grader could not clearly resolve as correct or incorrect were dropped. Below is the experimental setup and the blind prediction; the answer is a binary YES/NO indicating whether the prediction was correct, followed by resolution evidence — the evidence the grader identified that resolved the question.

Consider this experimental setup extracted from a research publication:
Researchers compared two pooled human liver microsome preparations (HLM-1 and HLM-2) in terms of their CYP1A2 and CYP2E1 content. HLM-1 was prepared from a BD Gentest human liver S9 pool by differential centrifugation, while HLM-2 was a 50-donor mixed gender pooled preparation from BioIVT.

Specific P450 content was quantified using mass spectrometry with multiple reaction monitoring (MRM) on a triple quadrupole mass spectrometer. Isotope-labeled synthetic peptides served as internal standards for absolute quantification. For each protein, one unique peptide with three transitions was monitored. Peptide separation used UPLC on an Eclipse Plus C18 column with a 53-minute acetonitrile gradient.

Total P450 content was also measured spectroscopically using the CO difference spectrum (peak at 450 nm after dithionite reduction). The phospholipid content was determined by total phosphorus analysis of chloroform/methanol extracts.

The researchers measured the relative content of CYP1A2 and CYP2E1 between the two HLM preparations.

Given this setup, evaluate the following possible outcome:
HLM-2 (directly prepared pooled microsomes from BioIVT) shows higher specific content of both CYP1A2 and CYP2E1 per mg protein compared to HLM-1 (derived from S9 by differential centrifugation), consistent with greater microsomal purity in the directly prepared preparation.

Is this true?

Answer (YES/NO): NO